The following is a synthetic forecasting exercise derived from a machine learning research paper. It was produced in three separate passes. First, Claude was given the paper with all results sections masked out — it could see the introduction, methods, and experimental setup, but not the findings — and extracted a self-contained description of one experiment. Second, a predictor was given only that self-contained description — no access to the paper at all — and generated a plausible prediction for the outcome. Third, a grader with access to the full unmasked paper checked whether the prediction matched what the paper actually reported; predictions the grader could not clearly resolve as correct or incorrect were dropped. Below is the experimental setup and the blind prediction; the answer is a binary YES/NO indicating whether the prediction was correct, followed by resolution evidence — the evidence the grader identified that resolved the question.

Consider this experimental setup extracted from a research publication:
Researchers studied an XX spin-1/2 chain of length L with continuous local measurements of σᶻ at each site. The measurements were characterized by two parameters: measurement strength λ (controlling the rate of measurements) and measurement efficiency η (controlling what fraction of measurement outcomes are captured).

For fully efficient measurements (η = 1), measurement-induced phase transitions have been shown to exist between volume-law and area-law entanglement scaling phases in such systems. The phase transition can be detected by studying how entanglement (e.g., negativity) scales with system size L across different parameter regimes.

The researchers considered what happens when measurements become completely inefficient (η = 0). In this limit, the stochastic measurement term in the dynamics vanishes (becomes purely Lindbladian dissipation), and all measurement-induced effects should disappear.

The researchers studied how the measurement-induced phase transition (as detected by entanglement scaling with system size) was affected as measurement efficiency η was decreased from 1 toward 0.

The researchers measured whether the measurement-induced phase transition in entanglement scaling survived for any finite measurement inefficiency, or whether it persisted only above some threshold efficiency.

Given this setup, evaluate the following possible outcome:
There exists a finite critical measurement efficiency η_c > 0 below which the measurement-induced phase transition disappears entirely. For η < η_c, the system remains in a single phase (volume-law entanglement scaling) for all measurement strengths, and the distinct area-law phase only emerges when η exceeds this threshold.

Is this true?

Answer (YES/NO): NO